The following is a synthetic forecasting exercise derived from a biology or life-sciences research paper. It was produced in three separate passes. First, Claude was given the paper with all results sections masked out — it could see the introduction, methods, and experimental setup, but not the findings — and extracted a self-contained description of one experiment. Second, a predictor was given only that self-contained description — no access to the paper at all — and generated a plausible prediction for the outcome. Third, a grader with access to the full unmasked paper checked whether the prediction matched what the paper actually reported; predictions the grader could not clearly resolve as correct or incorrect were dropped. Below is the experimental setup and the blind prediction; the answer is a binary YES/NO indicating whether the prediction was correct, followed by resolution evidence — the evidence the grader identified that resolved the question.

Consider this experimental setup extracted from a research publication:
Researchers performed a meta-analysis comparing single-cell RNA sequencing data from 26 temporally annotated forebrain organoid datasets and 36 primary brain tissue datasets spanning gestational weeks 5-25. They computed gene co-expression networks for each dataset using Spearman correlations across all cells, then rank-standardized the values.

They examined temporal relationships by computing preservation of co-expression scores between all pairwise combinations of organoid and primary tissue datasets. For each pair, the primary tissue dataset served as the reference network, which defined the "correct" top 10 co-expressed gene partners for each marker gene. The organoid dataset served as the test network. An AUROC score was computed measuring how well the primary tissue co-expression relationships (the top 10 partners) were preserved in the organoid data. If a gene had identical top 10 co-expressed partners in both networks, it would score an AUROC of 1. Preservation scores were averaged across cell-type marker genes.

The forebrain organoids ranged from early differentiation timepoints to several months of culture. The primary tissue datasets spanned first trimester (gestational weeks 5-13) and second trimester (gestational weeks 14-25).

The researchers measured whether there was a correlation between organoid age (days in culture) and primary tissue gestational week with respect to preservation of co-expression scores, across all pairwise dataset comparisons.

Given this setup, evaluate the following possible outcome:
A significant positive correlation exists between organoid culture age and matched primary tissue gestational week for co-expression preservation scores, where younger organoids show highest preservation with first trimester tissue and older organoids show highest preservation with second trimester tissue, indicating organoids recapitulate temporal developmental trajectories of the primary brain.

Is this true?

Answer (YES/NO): YES